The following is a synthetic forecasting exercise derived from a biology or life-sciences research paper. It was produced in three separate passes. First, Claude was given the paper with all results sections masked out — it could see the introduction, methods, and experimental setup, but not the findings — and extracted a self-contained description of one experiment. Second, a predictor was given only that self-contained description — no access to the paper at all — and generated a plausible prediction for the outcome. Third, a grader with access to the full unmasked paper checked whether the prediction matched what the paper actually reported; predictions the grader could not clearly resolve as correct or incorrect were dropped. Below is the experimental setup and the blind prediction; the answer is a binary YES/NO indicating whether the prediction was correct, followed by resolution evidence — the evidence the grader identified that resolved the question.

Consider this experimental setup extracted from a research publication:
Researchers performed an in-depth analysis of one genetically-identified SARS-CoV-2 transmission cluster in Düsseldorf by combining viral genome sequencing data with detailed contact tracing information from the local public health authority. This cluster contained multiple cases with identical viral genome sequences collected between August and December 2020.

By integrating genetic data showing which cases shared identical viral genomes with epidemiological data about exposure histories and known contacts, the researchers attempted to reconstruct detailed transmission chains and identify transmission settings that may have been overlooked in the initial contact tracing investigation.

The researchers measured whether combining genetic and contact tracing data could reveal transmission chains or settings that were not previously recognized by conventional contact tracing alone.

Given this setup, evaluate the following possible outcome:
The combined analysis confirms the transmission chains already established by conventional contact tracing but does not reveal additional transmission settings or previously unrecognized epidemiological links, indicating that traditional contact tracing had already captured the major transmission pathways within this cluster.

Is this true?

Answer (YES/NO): NO